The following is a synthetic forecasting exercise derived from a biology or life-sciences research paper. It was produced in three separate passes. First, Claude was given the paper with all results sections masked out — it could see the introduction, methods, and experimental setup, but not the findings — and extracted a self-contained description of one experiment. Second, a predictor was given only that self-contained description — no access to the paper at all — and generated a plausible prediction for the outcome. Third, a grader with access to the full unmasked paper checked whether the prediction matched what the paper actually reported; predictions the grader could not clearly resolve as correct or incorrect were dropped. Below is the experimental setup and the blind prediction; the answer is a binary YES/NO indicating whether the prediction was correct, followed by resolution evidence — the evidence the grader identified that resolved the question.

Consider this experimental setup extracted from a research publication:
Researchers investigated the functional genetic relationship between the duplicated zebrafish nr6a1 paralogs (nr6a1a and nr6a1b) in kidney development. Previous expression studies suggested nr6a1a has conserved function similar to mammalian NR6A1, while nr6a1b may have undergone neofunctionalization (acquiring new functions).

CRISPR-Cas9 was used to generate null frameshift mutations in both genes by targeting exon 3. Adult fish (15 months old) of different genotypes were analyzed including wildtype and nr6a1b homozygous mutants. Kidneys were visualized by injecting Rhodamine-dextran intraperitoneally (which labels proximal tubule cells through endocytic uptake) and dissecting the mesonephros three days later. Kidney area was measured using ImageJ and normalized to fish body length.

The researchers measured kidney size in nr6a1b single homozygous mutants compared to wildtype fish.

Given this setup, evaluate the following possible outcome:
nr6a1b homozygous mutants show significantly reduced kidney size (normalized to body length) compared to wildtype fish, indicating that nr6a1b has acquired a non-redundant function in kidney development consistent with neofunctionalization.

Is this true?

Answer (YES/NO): NO